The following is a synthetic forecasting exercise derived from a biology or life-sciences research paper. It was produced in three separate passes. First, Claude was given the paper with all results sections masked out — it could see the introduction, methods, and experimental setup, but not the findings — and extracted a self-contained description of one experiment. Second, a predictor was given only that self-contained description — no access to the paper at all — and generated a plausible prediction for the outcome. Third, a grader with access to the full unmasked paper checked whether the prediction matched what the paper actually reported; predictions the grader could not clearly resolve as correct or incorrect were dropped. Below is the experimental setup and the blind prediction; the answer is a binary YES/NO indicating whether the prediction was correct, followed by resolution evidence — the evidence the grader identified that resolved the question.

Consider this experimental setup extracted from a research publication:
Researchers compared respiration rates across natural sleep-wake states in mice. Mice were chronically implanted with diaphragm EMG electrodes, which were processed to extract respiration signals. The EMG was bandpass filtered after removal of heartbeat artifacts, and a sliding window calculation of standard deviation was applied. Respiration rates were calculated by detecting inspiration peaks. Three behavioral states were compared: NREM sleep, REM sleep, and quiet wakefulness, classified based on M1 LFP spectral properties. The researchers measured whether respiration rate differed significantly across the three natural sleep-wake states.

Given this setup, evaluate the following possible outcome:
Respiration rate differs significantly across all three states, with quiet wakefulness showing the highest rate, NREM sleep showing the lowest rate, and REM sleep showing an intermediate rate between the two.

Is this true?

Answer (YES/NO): NO